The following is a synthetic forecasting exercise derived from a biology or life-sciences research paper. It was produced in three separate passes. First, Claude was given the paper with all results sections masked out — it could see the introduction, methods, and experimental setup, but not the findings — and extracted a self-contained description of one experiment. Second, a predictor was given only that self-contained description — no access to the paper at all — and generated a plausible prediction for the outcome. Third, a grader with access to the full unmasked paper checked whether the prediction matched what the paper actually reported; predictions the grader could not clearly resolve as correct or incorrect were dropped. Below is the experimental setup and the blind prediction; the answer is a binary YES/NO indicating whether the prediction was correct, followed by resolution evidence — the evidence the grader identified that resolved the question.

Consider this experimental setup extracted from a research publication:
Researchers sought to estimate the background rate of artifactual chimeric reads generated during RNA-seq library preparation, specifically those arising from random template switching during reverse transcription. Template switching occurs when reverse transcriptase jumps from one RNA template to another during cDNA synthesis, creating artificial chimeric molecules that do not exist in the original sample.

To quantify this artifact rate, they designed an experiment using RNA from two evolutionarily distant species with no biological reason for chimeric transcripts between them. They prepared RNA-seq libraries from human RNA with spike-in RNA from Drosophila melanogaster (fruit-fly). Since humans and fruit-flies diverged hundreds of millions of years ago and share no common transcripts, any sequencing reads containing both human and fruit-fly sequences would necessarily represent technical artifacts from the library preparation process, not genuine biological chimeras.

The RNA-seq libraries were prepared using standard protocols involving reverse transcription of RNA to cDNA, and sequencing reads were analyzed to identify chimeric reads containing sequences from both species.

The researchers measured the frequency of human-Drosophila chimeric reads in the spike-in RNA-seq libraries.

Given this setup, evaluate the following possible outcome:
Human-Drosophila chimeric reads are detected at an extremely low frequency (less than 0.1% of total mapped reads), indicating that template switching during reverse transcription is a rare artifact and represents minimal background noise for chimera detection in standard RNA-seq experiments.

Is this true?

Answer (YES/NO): NO